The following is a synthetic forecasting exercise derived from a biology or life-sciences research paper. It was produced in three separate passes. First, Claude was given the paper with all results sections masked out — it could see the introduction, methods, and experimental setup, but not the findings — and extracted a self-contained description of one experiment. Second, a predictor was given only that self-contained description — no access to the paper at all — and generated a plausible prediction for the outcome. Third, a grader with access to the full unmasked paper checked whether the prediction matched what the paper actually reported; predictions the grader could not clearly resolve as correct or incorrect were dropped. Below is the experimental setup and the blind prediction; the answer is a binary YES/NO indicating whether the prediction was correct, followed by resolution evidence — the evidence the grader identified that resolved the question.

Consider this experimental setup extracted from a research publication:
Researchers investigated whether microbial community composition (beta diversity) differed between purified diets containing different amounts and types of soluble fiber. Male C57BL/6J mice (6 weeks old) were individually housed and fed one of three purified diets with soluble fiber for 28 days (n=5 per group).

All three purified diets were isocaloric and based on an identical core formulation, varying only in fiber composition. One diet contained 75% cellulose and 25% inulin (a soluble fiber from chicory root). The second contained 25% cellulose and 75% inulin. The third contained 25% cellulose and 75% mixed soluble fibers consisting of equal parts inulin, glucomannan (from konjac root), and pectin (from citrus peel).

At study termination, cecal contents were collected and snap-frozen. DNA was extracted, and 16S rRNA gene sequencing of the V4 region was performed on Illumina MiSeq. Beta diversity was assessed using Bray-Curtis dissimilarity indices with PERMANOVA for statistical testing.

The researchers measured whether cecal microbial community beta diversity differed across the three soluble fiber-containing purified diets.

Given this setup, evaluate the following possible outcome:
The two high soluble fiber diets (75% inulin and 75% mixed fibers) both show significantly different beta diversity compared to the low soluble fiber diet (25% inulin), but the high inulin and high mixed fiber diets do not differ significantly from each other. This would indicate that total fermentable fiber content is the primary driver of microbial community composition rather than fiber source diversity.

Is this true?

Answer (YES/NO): NO